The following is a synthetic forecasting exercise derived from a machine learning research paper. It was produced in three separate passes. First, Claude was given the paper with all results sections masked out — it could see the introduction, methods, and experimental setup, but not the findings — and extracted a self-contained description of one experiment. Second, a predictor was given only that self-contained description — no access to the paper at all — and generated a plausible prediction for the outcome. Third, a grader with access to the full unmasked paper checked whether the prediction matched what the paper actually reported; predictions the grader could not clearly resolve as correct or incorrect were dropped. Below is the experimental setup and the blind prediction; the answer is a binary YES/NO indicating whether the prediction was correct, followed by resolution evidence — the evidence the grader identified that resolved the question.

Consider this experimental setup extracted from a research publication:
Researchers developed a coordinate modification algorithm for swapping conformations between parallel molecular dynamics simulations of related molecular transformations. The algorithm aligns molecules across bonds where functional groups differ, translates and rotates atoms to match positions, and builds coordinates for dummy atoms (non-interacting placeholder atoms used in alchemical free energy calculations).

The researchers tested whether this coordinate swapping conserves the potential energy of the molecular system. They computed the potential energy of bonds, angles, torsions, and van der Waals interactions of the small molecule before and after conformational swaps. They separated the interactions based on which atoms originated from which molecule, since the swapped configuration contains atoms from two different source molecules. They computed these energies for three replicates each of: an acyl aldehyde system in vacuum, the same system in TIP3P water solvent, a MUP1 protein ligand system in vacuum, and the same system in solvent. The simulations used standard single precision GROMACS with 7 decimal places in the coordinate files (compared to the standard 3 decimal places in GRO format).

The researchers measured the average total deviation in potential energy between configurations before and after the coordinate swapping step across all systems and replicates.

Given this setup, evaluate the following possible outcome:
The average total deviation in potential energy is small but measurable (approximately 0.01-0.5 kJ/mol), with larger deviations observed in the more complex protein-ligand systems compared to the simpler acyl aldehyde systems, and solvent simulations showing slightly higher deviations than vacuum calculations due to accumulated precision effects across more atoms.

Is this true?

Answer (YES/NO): NO